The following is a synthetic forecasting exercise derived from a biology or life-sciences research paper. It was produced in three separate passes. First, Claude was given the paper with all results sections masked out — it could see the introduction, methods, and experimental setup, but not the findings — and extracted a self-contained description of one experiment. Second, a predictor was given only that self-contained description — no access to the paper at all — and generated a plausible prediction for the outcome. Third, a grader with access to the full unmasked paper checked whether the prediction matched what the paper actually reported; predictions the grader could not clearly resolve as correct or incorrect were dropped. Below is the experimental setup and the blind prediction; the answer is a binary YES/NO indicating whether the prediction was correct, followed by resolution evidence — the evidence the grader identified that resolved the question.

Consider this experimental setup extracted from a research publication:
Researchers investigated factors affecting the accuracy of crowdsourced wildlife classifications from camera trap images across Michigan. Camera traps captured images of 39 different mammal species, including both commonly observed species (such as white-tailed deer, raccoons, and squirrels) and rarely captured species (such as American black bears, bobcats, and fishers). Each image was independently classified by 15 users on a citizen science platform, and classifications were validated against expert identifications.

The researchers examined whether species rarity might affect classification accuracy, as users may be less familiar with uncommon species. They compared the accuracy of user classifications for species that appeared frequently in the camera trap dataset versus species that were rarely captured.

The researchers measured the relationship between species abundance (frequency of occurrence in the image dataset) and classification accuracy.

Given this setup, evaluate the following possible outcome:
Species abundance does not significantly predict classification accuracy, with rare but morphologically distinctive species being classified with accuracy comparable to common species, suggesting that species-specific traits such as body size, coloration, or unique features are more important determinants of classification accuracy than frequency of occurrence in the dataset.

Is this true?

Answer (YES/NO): NO